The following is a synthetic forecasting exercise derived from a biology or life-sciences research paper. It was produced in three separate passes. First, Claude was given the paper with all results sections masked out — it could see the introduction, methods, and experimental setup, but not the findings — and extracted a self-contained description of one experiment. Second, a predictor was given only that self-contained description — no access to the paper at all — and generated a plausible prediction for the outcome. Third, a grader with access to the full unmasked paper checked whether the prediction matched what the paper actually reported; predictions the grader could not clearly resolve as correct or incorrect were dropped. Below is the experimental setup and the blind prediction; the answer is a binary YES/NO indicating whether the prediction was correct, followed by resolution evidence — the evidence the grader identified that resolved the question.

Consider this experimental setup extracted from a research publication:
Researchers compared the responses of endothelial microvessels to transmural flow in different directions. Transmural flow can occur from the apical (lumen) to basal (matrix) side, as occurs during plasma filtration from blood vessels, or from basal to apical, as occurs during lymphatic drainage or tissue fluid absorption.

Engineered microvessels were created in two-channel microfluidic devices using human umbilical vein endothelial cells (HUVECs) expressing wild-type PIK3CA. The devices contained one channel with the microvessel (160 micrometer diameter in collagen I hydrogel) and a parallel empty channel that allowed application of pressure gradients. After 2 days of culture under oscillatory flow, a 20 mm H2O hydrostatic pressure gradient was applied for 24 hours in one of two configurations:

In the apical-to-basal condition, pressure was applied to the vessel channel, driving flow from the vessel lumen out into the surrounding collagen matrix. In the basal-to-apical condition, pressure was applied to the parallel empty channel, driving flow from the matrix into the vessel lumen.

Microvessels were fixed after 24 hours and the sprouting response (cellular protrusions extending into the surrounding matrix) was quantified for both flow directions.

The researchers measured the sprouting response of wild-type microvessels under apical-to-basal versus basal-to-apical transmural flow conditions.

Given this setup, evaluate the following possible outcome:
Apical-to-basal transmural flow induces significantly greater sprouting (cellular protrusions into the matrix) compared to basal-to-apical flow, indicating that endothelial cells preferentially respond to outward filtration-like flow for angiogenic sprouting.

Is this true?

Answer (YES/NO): NO